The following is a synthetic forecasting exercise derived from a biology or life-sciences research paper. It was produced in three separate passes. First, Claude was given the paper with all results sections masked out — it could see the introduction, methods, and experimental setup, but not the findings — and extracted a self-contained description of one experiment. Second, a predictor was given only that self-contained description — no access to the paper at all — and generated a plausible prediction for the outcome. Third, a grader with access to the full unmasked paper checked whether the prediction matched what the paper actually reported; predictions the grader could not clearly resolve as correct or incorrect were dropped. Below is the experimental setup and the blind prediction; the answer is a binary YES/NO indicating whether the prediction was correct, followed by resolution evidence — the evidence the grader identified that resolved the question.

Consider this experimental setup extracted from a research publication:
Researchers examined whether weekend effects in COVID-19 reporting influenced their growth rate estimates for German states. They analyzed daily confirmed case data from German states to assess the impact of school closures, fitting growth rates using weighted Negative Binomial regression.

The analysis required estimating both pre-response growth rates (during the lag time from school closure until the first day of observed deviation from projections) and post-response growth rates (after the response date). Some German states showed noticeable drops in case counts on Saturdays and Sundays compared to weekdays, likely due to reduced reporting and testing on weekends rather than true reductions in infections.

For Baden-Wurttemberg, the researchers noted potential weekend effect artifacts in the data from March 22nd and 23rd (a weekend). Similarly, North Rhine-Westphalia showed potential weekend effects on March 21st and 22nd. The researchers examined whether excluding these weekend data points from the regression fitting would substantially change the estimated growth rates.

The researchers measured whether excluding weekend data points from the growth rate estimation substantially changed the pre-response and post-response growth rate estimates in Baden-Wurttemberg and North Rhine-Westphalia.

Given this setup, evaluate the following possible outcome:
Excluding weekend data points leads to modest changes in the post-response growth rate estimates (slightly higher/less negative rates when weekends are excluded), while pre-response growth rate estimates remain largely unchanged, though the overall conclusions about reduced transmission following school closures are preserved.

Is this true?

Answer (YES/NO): NO